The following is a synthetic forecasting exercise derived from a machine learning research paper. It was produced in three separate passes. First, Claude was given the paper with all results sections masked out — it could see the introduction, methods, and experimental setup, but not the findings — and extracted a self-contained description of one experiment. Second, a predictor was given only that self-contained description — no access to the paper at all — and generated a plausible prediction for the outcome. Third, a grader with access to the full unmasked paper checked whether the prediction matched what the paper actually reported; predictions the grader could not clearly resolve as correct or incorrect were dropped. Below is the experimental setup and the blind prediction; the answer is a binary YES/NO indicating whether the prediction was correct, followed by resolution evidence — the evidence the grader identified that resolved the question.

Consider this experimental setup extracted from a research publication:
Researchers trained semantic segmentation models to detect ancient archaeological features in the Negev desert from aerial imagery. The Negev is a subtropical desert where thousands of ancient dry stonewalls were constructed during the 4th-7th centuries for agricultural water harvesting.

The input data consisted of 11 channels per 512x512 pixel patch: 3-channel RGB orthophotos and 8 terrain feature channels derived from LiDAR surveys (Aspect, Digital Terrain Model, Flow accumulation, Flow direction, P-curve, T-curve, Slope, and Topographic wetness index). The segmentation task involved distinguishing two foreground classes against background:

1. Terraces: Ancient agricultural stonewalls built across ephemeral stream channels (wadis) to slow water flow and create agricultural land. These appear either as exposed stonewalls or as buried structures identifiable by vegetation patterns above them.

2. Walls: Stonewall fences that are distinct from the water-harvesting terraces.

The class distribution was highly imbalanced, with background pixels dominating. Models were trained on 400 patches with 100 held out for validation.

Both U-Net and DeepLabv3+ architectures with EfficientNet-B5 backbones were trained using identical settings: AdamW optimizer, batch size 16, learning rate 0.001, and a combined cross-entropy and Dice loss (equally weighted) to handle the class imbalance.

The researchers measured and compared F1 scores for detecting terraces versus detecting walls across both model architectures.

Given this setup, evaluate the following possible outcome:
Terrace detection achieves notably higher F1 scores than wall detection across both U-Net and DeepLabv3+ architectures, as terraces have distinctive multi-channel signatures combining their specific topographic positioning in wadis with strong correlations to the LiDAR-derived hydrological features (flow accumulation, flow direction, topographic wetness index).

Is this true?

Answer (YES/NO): NO